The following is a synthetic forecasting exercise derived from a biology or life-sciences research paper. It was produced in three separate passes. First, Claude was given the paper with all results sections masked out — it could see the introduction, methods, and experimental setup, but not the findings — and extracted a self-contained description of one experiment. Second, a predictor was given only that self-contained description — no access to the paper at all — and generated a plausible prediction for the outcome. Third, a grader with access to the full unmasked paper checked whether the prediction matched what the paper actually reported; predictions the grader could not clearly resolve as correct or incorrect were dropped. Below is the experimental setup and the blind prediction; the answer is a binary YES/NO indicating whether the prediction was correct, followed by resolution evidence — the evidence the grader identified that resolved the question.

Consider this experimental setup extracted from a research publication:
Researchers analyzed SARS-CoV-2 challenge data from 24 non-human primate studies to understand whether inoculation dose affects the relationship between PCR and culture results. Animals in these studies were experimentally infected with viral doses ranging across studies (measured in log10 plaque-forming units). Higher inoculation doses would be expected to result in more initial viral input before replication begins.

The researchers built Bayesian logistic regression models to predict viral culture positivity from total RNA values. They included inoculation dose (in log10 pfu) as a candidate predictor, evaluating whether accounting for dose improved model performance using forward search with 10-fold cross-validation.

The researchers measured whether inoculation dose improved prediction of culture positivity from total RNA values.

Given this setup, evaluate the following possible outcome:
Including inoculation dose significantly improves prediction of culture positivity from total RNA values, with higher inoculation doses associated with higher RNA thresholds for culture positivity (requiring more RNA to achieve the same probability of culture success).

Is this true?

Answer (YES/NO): YES